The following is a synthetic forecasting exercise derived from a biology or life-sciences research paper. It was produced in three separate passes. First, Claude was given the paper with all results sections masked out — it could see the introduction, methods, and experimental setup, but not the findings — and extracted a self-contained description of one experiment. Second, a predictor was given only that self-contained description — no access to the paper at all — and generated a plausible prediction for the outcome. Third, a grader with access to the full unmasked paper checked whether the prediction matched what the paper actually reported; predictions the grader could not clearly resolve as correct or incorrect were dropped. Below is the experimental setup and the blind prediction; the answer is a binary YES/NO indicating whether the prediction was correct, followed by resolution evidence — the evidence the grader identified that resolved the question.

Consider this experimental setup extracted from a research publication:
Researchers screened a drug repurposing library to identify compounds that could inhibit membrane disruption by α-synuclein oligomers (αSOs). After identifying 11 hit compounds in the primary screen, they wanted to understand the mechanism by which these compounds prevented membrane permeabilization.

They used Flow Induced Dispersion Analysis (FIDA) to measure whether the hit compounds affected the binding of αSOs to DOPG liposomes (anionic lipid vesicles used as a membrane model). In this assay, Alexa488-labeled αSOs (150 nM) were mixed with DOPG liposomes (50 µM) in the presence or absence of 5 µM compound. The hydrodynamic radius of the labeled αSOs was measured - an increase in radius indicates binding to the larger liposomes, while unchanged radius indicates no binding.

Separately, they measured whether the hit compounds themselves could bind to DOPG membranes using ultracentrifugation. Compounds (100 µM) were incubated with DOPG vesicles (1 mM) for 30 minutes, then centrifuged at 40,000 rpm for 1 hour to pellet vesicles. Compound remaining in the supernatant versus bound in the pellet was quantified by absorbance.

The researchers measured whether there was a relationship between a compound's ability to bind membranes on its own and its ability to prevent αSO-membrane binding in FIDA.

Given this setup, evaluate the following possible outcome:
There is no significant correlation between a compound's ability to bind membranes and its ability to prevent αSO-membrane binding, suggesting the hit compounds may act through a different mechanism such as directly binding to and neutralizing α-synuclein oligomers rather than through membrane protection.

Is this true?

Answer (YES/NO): NO